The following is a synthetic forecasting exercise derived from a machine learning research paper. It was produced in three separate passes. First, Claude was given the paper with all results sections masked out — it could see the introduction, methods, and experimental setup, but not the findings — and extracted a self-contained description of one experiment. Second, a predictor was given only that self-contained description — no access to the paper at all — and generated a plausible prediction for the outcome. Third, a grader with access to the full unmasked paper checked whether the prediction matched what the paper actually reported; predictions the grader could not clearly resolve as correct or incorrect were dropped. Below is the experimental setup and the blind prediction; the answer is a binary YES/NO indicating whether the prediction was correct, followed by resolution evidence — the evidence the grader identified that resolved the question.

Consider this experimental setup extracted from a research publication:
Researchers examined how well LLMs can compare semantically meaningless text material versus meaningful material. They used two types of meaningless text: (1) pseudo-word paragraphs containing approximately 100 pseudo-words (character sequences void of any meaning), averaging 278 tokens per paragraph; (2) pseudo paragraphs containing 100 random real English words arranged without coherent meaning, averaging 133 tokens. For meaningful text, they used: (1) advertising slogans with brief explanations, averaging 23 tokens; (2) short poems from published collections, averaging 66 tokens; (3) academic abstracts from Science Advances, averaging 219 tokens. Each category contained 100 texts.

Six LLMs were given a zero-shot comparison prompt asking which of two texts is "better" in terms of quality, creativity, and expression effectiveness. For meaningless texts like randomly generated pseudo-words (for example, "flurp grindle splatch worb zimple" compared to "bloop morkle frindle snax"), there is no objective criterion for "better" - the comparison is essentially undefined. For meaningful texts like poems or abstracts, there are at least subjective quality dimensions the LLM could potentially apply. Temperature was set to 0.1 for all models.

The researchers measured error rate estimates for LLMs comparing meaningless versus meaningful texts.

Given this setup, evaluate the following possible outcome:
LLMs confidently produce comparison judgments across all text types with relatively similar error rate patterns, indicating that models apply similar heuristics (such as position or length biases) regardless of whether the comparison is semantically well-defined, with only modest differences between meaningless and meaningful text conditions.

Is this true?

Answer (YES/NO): NO